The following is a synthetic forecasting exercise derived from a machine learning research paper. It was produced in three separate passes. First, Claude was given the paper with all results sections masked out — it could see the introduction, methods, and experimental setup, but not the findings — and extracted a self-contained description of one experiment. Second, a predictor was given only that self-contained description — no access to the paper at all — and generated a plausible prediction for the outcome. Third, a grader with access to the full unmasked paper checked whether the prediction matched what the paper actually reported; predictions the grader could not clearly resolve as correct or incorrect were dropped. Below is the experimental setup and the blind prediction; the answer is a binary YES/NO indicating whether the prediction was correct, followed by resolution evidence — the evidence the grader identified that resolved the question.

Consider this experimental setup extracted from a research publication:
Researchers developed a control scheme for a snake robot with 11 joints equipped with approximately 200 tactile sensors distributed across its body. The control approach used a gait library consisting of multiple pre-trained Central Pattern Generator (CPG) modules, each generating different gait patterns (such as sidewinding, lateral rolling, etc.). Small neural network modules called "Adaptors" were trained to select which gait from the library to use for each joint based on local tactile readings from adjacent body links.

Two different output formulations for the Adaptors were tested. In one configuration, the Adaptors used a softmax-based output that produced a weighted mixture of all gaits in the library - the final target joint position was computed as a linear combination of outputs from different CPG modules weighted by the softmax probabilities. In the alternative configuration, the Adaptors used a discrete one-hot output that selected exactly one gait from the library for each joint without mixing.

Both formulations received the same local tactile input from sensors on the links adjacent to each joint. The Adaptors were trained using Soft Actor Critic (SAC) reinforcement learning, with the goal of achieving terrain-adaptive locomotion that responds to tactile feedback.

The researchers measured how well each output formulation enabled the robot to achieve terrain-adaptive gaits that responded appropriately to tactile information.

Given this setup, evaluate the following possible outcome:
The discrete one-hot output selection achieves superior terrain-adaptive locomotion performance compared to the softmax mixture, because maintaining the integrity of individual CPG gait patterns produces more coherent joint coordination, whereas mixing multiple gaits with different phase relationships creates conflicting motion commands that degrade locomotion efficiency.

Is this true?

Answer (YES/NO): NO